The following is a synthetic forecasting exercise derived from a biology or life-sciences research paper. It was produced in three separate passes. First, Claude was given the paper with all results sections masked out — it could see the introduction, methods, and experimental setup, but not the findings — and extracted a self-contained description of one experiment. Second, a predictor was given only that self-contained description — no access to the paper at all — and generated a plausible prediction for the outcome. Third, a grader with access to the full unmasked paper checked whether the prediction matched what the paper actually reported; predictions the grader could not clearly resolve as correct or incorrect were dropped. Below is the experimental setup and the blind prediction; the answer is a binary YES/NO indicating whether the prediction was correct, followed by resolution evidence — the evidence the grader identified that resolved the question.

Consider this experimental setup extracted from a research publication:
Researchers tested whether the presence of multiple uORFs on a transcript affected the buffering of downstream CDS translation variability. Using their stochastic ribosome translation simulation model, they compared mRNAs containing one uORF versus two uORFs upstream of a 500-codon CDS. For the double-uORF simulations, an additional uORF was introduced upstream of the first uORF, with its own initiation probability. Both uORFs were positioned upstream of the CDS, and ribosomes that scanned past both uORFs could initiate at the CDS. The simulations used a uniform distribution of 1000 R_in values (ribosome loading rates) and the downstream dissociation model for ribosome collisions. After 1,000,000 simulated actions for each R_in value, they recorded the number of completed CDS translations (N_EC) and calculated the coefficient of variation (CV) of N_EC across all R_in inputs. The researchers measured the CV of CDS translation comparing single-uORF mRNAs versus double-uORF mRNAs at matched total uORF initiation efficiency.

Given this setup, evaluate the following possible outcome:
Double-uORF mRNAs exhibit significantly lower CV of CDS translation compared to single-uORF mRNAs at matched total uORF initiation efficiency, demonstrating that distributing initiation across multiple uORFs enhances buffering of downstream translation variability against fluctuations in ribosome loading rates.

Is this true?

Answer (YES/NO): NO